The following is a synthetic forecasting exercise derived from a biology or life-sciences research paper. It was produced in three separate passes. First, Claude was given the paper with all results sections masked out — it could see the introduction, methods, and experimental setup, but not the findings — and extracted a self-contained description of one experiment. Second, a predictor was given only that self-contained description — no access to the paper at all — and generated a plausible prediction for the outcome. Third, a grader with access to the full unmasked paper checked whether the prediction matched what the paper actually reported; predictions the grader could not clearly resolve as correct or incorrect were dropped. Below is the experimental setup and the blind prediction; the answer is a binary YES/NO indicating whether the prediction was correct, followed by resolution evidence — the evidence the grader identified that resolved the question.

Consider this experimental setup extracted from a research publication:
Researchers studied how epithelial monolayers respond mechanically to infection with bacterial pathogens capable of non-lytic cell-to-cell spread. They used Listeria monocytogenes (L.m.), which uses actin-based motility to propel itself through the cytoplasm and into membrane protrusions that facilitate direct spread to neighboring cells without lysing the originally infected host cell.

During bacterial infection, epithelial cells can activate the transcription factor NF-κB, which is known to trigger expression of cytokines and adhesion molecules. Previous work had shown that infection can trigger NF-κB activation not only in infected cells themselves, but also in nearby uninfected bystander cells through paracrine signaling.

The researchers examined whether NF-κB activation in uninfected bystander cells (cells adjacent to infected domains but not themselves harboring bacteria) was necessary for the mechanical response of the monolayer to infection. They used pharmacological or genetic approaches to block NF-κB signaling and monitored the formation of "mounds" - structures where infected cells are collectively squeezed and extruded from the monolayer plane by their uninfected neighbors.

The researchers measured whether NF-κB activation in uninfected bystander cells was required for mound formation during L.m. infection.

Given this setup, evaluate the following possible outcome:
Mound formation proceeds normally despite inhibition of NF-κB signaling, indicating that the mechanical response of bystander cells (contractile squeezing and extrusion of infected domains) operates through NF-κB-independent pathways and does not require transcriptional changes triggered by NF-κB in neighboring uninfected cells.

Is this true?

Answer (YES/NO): NO